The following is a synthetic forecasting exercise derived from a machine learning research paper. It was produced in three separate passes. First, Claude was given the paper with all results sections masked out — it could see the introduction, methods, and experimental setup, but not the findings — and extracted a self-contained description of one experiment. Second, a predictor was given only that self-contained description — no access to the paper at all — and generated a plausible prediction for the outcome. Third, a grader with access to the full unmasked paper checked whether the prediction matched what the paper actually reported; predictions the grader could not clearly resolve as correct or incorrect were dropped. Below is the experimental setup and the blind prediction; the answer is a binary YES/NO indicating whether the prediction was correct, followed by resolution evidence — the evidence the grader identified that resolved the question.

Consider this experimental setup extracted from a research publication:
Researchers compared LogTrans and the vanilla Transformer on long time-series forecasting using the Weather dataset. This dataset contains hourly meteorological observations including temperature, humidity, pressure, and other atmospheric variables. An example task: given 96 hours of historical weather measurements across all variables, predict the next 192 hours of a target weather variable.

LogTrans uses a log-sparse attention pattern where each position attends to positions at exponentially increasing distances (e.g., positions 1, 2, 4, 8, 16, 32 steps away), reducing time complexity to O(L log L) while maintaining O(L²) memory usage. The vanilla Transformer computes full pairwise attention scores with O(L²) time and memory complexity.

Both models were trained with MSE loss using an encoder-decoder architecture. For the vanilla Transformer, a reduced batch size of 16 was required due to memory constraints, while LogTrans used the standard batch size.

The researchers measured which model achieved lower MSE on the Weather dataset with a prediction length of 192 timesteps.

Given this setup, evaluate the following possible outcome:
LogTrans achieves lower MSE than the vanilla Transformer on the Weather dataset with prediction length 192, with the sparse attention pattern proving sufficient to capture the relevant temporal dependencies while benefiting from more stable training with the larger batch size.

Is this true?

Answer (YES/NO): YES